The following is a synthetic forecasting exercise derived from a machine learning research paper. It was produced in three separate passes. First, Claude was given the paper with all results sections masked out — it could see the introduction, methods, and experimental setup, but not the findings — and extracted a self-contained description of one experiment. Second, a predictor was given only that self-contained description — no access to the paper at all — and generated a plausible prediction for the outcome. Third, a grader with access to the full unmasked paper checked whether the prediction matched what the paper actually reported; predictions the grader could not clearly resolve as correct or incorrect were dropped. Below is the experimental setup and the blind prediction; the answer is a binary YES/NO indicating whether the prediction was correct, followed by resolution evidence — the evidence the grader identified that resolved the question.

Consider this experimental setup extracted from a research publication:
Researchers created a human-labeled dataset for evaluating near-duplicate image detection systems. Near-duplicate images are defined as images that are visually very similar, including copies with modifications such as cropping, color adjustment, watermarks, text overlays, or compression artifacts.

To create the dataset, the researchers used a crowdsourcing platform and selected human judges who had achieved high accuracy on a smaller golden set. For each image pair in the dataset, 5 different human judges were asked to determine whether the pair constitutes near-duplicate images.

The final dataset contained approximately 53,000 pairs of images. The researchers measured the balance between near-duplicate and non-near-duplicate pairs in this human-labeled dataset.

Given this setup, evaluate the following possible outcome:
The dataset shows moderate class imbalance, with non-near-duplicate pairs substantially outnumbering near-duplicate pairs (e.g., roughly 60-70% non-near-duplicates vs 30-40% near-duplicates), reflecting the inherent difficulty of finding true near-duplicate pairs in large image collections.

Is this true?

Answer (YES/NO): NO